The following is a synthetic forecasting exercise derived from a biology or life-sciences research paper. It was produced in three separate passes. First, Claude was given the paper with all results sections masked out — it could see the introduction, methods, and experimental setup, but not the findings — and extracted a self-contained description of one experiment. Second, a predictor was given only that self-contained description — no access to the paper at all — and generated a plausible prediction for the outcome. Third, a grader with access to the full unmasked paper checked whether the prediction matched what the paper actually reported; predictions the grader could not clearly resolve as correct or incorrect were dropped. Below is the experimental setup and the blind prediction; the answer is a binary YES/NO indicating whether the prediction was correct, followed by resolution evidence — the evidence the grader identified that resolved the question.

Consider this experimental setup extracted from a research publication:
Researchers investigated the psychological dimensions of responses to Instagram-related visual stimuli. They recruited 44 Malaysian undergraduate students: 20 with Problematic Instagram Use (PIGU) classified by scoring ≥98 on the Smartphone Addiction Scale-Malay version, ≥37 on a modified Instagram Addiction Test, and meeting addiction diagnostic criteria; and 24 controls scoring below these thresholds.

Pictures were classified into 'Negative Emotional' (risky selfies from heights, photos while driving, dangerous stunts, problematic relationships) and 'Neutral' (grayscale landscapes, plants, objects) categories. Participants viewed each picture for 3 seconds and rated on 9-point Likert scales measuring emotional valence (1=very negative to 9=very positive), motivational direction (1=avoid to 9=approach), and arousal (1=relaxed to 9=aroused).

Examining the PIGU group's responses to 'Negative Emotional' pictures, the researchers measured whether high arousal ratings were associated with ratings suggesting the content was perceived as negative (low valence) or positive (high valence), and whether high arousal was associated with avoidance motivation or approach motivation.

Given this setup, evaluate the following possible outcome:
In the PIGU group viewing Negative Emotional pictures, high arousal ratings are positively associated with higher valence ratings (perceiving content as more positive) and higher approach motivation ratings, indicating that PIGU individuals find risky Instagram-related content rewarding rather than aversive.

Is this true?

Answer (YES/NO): YES